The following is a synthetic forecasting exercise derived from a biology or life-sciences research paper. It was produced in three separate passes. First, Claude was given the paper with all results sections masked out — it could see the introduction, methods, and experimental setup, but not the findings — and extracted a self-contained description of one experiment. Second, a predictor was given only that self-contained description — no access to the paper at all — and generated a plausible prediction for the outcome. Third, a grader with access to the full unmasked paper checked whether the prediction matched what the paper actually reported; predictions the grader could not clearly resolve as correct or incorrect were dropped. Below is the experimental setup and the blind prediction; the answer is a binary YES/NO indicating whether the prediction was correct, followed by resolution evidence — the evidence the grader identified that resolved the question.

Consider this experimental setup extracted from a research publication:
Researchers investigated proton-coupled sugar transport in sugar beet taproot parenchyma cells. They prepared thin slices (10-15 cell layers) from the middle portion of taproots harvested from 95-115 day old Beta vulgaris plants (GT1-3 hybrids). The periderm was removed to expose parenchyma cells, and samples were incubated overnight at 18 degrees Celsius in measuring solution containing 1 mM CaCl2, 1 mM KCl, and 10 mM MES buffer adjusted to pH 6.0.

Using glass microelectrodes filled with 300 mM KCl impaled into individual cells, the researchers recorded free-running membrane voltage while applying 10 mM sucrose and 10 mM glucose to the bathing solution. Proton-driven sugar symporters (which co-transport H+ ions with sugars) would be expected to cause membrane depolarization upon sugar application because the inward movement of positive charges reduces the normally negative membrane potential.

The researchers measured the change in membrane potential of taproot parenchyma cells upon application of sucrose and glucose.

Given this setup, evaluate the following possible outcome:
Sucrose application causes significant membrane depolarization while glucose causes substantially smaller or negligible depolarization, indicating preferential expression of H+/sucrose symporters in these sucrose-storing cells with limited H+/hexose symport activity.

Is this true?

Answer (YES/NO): NO